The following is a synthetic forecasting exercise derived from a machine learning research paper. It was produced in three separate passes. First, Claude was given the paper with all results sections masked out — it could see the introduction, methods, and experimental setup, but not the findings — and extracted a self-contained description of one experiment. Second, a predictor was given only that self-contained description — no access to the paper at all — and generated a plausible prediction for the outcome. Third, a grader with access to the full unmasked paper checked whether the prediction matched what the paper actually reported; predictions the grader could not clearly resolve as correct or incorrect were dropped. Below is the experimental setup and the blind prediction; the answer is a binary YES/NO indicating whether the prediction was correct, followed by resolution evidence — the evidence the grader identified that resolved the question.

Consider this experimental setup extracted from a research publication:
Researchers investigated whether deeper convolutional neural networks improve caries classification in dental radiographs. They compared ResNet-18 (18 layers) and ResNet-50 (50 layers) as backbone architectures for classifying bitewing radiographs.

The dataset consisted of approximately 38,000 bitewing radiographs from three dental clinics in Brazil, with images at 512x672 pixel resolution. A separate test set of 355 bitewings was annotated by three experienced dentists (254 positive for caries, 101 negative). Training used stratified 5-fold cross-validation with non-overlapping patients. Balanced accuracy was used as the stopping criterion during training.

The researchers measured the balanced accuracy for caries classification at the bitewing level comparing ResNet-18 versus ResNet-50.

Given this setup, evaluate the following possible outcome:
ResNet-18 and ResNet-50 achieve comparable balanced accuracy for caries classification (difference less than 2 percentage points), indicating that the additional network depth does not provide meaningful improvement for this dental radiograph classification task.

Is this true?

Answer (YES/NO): NO